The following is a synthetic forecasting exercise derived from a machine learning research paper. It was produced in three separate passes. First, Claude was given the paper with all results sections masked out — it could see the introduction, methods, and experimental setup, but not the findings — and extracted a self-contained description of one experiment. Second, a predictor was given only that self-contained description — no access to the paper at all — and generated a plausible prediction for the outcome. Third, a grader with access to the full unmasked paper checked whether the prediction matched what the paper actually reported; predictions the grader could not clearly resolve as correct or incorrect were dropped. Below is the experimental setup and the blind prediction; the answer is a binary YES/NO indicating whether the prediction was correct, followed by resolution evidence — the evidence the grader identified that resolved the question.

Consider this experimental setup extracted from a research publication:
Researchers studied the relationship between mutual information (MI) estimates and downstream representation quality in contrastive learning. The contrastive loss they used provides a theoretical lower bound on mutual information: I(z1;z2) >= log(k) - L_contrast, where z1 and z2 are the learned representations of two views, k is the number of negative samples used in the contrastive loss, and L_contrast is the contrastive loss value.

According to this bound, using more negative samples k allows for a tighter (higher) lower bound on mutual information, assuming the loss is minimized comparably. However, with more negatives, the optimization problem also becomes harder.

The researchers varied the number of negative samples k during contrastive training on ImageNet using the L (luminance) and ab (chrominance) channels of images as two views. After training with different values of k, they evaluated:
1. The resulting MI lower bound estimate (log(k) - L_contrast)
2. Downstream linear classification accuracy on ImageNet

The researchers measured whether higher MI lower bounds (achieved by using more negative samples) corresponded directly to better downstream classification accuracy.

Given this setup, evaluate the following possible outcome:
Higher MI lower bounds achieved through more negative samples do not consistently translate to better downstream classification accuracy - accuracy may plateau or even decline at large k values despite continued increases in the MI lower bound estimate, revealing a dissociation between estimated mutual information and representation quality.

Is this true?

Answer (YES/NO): NO